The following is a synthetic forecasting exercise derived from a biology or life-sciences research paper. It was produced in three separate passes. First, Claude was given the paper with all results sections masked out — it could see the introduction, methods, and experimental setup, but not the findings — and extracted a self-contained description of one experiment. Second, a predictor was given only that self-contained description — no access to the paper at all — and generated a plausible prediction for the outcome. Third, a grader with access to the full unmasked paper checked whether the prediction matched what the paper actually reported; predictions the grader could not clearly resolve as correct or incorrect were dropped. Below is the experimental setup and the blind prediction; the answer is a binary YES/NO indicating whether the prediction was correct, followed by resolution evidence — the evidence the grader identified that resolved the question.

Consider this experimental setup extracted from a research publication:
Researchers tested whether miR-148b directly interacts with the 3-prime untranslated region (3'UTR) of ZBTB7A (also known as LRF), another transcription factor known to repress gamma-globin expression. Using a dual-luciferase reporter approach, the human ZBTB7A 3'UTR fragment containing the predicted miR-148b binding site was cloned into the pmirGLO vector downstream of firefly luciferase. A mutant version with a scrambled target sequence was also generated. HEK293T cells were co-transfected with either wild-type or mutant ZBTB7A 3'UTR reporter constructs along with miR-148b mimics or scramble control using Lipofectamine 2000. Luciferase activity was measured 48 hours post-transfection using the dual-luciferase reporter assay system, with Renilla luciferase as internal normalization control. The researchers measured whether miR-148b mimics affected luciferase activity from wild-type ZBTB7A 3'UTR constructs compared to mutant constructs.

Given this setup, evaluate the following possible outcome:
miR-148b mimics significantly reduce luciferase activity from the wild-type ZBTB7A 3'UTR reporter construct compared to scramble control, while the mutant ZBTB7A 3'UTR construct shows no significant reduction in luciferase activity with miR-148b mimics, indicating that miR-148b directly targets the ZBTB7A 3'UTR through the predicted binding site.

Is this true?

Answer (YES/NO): NO